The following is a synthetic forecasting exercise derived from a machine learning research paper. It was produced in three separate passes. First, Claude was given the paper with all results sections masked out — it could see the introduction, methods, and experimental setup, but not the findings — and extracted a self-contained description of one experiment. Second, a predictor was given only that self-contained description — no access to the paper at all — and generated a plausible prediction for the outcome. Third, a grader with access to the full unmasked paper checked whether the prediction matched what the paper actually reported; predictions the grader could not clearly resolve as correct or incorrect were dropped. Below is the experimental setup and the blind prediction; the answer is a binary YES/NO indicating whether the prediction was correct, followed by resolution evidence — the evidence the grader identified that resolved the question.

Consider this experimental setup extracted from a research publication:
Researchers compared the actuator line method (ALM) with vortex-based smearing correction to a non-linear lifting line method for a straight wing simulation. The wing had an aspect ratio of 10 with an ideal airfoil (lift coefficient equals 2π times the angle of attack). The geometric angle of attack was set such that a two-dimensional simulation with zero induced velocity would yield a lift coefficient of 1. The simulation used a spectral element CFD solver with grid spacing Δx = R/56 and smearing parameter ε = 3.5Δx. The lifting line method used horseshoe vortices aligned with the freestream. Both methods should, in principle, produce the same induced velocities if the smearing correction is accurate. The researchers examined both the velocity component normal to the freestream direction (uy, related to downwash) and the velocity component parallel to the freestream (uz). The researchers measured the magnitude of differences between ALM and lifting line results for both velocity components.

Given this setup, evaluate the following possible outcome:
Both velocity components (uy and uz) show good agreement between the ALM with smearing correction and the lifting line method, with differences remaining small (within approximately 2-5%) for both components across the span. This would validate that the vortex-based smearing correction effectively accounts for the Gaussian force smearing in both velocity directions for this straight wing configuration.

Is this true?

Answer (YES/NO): NO